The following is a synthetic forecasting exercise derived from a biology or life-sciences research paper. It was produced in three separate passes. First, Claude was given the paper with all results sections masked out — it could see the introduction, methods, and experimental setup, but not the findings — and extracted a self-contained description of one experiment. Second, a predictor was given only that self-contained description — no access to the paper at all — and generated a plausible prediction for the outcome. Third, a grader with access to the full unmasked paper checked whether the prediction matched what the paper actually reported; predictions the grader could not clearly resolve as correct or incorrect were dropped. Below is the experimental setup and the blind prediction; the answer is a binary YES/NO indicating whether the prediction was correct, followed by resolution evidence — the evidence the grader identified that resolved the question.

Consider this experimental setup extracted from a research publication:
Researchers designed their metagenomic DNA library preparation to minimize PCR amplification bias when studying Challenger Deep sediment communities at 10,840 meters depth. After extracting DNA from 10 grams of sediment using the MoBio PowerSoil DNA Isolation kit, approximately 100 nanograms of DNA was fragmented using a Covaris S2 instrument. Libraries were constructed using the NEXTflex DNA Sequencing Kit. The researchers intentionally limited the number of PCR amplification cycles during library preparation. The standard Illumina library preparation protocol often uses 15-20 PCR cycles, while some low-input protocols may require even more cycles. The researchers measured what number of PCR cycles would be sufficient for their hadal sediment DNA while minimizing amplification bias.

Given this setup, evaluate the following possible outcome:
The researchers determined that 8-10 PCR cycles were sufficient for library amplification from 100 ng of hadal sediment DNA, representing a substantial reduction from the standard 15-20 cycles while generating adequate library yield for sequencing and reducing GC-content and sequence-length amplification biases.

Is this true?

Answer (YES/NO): NO